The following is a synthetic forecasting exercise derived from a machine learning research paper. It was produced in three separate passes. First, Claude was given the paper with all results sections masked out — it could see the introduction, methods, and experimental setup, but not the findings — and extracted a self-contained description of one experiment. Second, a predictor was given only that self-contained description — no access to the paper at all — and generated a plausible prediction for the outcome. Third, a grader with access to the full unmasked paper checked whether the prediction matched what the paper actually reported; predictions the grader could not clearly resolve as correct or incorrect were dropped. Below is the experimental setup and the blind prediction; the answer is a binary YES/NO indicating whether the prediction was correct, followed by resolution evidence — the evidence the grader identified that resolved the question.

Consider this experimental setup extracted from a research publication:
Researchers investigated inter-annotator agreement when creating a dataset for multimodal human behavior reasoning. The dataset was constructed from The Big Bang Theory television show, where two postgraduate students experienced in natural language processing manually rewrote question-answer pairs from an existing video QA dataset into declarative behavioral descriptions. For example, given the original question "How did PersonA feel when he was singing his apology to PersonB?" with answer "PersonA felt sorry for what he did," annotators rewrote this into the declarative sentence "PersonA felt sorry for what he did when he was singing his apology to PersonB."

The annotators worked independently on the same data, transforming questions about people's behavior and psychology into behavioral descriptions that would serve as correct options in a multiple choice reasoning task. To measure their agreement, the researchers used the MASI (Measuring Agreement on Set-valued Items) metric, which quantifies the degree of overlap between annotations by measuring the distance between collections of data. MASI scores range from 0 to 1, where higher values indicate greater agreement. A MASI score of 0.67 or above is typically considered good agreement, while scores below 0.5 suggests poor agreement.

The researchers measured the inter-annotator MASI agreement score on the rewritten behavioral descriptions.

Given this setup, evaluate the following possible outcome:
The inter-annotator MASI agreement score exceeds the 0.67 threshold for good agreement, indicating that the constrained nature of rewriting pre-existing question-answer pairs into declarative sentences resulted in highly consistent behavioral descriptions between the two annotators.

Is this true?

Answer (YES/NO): YES